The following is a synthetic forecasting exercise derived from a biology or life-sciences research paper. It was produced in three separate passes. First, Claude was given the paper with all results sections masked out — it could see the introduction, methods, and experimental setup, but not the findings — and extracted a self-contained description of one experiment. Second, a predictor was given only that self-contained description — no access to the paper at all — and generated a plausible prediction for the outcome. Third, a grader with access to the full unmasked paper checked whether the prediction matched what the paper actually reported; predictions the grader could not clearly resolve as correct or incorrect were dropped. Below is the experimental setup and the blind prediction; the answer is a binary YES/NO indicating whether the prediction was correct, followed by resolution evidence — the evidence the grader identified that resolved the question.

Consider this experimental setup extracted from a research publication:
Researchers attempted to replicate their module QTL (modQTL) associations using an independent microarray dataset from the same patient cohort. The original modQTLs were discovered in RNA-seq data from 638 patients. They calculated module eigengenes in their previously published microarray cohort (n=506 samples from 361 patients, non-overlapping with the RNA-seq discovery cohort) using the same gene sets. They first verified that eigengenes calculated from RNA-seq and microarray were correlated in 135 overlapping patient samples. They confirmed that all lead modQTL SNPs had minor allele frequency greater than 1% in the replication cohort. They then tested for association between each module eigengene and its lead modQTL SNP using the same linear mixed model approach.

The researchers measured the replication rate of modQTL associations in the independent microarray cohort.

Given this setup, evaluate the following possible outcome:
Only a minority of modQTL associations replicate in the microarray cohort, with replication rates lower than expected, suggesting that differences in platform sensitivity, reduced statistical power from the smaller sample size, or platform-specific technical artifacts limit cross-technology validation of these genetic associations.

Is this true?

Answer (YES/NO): NO